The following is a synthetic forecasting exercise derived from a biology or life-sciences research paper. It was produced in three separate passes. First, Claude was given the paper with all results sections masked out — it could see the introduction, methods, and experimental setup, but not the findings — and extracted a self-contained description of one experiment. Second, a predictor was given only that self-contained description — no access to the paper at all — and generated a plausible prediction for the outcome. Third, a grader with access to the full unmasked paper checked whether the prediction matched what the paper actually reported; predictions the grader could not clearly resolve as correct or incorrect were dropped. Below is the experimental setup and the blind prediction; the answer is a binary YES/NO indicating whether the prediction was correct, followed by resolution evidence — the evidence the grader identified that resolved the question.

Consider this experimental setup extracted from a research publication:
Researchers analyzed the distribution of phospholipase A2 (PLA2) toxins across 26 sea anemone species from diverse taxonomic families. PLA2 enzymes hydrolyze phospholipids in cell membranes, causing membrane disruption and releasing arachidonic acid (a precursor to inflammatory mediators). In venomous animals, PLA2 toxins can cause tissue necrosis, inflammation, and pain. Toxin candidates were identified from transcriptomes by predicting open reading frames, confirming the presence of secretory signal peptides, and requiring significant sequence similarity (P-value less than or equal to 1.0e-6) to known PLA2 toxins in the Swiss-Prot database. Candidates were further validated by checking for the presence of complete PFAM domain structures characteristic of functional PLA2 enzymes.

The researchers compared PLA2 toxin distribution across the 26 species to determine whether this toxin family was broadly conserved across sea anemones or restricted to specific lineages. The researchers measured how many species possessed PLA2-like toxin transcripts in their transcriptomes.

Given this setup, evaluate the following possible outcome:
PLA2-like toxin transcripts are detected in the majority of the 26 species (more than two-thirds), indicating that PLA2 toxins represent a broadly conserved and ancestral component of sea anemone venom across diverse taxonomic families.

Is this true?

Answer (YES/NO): YES